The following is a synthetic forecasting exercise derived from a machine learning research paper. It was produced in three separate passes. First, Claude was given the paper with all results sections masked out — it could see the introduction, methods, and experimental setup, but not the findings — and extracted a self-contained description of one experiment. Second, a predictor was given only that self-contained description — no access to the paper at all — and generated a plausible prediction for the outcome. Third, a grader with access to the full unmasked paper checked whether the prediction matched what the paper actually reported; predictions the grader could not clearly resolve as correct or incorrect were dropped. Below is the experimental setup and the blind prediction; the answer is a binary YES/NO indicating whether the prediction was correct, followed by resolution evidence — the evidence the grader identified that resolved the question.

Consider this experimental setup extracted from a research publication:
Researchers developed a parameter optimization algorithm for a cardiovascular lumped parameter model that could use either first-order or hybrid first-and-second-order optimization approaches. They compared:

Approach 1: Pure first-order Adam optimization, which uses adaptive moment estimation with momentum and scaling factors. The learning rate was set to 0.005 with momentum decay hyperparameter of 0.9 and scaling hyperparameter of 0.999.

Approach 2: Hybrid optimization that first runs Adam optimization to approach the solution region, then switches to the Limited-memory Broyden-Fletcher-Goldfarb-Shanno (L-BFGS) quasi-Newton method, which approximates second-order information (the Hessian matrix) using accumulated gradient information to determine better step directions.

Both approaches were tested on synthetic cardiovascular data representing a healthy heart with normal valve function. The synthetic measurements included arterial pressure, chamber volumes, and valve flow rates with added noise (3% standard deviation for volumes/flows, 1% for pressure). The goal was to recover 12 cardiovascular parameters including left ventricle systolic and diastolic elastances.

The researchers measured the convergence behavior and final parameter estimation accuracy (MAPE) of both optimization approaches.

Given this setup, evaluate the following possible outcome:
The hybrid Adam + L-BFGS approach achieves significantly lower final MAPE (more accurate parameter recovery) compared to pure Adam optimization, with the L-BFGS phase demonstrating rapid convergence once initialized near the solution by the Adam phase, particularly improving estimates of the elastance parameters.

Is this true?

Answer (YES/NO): YES